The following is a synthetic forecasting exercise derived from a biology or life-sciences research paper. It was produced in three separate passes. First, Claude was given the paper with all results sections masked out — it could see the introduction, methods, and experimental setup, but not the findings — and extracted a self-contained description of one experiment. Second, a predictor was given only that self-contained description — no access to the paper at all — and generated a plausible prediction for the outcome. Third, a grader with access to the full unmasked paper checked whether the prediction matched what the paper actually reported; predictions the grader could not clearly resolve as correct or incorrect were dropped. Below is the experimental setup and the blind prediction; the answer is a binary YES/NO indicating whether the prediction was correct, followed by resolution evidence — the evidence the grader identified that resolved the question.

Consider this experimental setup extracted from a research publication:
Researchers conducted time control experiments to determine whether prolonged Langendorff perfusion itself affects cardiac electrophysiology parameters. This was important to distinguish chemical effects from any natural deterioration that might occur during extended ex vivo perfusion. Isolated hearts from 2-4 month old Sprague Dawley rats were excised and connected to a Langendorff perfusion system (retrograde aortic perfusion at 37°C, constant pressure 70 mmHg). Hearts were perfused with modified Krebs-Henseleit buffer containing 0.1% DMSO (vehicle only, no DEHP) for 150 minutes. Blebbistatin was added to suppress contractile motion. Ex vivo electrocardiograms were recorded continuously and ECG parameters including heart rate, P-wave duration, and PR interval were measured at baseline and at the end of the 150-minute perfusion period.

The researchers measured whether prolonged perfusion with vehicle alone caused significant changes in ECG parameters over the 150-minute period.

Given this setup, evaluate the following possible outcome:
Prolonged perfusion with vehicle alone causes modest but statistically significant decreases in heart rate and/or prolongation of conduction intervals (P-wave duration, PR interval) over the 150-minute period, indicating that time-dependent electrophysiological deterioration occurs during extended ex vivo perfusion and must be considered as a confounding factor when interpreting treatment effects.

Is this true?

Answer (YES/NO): NO